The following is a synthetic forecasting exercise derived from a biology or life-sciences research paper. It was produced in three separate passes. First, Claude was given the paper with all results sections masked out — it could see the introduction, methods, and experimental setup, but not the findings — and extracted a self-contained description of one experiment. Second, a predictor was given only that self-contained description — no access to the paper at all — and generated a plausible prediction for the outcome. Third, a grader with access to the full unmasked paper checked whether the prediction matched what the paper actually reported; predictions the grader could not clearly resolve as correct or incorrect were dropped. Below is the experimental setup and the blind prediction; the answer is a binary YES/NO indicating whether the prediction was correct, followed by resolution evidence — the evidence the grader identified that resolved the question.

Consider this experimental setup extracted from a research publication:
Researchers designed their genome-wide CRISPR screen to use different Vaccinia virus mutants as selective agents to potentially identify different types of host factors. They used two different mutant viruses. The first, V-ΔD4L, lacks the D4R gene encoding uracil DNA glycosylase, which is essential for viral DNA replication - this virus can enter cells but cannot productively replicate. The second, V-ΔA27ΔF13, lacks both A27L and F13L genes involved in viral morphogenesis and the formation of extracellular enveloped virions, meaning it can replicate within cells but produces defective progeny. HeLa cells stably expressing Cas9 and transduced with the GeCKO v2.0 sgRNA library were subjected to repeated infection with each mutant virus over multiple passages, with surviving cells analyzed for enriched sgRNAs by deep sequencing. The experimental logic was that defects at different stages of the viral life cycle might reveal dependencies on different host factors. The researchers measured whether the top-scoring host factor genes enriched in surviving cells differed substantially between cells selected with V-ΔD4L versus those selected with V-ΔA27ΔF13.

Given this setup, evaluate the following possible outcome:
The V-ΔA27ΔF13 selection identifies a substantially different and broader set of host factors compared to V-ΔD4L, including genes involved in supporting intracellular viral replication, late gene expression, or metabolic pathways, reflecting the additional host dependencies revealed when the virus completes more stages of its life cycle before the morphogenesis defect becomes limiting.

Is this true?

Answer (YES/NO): NO